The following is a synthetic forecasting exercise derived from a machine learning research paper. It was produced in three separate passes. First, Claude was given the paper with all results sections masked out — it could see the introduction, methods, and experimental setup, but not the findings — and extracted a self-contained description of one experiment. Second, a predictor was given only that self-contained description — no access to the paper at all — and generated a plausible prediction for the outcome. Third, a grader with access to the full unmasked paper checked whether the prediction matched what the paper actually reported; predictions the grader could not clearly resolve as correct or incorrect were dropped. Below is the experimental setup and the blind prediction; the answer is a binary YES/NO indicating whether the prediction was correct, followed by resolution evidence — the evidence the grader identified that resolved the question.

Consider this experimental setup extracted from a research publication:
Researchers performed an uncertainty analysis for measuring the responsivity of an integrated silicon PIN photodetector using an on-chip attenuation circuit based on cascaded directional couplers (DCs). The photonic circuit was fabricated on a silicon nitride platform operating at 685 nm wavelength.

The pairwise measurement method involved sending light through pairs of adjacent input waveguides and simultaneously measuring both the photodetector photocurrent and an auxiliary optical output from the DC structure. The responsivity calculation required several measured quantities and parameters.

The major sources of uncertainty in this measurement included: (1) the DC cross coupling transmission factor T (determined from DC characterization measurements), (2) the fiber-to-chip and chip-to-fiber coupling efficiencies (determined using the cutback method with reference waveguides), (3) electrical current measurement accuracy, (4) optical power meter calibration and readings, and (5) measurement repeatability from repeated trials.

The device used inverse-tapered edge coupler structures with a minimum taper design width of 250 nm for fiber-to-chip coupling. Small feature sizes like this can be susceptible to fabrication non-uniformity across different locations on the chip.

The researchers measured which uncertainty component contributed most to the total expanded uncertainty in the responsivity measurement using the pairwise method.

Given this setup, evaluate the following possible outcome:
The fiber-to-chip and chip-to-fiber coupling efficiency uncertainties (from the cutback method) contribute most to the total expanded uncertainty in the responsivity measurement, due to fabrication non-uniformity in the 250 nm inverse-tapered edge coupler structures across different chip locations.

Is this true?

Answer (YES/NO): YES